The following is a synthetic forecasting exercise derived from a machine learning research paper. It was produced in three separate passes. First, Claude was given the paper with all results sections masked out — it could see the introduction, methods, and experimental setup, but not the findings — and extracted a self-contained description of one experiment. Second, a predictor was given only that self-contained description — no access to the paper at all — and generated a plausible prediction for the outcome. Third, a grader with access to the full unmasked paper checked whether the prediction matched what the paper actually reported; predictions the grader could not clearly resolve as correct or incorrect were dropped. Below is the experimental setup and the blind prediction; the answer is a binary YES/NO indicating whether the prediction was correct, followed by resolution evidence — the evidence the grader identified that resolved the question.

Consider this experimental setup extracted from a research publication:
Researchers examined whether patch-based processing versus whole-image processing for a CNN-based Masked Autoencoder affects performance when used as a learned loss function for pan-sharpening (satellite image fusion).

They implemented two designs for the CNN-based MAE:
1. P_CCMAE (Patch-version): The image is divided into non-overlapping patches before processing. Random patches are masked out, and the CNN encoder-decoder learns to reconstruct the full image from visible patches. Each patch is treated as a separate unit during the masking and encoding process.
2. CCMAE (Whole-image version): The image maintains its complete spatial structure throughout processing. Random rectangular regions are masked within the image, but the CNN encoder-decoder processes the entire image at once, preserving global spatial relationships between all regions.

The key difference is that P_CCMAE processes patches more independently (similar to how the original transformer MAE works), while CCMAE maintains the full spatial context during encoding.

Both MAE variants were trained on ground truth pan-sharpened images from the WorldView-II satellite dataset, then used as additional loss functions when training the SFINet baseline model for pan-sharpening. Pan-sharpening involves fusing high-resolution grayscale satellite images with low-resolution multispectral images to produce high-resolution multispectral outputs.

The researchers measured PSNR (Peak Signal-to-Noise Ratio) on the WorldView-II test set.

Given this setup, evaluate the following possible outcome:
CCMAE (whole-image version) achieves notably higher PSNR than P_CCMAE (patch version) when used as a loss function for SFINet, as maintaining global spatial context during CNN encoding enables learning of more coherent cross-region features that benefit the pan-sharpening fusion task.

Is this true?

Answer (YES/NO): NO